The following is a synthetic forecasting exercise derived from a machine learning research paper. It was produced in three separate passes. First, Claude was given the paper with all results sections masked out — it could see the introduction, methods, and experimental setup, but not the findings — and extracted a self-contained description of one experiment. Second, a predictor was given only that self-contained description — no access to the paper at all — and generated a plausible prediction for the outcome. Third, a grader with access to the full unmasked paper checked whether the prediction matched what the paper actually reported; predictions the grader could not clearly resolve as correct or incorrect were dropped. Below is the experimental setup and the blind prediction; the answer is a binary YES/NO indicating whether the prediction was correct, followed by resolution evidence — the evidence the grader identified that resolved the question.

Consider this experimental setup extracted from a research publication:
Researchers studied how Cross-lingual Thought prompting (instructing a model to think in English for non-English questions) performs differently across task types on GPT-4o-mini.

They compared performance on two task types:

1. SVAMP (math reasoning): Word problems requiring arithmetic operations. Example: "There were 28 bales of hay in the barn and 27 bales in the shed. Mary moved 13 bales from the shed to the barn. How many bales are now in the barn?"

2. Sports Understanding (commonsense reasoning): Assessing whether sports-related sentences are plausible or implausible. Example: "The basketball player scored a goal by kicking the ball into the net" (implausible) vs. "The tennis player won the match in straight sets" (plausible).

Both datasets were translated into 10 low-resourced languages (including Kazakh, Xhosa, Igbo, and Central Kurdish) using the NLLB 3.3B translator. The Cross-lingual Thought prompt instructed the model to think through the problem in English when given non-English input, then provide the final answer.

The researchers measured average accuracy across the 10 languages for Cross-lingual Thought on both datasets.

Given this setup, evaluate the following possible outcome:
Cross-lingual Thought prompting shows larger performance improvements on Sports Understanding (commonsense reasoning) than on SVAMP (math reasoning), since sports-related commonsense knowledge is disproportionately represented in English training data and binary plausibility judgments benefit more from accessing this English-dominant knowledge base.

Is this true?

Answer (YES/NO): YES